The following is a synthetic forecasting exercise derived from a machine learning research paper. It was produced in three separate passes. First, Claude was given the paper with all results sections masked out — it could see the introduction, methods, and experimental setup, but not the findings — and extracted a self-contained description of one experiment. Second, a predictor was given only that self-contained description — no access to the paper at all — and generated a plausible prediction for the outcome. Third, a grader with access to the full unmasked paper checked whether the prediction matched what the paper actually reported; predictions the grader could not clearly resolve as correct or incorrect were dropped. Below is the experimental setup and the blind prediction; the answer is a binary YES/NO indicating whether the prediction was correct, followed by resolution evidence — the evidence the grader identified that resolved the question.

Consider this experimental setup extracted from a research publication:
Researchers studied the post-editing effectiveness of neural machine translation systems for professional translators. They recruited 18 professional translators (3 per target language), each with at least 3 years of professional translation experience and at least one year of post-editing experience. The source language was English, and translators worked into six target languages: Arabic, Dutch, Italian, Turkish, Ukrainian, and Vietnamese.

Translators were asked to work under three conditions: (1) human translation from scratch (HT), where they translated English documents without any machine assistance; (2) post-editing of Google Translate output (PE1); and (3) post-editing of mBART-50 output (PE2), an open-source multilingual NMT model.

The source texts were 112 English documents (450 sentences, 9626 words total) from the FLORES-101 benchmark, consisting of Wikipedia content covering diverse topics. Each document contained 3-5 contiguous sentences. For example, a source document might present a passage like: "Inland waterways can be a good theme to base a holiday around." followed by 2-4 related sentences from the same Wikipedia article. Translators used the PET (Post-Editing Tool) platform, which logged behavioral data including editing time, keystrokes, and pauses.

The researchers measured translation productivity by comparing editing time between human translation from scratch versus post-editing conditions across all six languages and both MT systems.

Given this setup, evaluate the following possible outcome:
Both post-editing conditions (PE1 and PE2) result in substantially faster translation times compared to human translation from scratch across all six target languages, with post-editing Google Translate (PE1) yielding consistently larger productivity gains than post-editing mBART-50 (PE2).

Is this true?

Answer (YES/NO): NO